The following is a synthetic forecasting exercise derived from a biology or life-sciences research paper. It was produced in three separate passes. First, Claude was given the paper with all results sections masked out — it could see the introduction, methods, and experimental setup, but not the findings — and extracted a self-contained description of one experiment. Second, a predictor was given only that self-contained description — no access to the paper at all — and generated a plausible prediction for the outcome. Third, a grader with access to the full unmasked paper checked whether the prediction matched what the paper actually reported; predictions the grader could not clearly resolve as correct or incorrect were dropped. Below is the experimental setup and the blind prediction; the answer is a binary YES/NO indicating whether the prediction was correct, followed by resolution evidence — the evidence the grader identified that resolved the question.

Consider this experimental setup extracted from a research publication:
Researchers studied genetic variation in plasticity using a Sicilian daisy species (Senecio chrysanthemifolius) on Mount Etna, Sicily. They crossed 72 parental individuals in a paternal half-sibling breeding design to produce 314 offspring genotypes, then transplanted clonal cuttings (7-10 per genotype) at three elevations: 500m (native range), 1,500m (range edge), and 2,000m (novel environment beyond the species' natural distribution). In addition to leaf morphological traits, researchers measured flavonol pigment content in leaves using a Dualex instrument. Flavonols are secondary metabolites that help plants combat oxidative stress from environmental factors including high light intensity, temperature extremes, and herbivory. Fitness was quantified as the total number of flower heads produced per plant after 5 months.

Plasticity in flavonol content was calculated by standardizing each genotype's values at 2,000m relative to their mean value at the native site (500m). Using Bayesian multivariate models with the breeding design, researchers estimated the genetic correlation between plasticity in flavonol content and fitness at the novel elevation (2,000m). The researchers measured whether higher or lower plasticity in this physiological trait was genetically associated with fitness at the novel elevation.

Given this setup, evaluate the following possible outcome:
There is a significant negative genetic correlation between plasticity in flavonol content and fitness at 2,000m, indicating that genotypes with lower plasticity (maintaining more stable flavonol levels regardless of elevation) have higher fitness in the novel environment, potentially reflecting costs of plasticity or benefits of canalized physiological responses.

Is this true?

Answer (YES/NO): NO